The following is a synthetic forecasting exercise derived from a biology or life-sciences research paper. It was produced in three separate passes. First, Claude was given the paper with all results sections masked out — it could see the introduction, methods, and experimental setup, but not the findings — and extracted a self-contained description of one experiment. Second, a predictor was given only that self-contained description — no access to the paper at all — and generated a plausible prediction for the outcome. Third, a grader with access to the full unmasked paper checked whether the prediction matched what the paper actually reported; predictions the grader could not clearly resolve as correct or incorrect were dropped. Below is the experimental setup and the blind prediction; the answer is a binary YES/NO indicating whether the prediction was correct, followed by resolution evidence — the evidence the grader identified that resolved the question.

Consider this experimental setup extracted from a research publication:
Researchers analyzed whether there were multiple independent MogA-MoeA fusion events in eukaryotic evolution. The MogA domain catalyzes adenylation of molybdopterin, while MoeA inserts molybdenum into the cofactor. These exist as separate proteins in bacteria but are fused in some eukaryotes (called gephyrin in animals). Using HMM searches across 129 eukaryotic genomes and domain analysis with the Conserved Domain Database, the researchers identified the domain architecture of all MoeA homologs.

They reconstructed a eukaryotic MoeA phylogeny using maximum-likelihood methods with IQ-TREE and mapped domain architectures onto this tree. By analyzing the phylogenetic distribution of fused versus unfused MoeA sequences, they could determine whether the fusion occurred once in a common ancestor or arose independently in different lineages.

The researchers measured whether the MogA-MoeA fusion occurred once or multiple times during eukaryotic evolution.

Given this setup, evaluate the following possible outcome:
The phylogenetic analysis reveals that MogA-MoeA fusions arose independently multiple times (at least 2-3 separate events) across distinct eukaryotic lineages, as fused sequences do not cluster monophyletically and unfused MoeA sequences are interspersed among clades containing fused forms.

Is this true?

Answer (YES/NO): YES